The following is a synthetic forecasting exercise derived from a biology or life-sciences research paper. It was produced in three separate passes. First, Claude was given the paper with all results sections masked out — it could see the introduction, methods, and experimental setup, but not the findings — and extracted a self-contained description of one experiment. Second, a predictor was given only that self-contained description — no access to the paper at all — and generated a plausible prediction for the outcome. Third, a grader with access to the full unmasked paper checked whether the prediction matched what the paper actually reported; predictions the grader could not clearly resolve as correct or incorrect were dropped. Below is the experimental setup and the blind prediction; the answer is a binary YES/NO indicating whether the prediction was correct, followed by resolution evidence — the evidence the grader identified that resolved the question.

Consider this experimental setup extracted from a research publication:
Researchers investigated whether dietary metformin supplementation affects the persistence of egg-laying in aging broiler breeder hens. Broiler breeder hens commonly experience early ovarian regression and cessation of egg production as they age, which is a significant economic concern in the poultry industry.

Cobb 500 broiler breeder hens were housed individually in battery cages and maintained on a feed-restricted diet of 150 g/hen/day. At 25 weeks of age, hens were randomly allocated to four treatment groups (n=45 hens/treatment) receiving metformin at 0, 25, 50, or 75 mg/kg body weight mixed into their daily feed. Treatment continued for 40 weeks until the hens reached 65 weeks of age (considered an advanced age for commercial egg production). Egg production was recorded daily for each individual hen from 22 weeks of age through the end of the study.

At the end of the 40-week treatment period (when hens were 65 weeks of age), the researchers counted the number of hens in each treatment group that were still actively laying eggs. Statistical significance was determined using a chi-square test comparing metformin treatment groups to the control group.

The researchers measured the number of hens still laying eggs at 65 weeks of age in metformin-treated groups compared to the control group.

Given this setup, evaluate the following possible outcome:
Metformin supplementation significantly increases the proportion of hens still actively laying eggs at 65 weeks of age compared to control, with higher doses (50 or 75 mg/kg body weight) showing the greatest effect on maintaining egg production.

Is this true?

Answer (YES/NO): NO